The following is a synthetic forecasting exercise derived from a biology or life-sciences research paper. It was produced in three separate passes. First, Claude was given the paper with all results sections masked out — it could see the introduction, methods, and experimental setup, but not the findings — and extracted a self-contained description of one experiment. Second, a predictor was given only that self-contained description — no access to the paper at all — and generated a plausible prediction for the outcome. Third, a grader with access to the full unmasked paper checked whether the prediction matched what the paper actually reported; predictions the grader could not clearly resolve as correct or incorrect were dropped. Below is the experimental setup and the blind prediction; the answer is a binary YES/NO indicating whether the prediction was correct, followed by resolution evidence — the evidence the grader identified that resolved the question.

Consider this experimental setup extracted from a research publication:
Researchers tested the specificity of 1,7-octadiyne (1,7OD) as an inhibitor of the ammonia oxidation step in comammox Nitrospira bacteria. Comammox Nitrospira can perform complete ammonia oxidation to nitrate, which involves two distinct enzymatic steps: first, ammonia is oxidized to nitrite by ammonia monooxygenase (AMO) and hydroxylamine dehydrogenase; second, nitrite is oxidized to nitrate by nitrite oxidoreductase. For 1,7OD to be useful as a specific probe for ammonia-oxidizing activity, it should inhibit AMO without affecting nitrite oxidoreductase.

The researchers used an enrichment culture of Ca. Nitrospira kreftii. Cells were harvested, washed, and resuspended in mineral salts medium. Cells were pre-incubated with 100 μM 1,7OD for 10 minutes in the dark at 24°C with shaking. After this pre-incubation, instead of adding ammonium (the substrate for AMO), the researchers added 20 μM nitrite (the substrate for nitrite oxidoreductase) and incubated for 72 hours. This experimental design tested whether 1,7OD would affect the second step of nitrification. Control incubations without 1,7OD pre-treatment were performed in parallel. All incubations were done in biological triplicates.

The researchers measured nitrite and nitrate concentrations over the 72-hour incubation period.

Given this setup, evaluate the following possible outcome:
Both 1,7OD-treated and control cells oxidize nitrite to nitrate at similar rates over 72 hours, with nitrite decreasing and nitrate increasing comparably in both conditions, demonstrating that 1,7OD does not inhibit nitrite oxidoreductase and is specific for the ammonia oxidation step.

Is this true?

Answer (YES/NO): YES